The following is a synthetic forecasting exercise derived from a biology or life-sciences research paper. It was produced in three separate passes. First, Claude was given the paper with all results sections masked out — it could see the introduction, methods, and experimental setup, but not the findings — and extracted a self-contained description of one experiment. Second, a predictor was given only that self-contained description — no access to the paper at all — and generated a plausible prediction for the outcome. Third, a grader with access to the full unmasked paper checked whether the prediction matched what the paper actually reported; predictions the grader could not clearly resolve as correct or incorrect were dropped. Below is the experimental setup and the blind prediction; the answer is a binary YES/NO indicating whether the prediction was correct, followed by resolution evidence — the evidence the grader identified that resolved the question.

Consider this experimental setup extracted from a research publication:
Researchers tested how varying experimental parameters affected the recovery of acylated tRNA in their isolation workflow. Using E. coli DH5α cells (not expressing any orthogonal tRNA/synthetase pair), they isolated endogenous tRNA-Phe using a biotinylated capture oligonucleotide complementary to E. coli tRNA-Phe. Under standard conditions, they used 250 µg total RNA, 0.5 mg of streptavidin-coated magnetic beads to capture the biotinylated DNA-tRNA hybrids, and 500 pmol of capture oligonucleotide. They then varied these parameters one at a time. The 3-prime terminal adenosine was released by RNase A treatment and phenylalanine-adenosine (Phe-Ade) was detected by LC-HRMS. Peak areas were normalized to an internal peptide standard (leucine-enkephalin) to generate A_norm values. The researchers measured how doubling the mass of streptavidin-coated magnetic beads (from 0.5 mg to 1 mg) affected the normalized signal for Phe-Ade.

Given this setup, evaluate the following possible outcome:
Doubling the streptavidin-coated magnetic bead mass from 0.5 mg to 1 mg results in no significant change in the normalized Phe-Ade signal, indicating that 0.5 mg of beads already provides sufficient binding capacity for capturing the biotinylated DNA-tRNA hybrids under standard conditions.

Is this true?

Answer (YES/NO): NO